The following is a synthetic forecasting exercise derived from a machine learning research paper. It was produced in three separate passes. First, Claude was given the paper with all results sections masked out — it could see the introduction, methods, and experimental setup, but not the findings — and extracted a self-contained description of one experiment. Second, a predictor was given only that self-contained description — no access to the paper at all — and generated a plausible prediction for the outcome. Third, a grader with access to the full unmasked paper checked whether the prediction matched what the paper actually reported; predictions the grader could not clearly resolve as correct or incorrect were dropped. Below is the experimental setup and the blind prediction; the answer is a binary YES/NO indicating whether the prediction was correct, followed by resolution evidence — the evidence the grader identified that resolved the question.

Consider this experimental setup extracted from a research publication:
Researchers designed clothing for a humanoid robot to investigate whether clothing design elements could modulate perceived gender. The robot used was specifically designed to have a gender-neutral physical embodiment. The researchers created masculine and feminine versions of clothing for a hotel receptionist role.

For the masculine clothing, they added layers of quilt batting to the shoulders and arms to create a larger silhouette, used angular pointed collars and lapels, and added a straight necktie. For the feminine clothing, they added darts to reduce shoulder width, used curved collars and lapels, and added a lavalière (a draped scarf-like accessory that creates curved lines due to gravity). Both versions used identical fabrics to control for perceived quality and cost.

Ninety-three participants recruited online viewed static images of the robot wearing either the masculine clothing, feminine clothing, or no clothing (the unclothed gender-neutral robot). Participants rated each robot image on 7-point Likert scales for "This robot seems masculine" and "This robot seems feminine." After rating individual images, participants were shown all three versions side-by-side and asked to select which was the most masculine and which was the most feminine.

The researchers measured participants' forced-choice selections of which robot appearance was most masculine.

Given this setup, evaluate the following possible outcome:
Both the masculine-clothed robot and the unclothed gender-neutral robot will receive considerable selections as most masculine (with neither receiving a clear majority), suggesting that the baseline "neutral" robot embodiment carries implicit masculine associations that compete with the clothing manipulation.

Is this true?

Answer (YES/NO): NO